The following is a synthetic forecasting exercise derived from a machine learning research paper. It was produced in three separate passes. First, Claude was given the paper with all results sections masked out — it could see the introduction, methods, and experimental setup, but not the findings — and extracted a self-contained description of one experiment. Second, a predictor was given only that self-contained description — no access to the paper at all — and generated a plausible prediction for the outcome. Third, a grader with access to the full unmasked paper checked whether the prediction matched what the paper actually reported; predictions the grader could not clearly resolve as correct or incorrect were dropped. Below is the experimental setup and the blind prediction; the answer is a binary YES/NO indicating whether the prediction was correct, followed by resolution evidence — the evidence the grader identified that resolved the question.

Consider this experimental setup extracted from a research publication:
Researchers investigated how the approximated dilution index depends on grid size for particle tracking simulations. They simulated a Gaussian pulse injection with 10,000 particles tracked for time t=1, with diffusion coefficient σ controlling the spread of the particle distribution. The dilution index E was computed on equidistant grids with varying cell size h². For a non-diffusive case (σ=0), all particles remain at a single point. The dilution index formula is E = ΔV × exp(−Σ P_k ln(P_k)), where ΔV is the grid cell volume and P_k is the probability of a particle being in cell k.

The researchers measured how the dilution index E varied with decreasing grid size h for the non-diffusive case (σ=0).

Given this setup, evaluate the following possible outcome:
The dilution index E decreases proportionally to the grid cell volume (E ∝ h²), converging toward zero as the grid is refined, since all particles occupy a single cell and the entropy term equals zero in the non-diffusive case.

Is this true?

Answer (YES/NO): YES